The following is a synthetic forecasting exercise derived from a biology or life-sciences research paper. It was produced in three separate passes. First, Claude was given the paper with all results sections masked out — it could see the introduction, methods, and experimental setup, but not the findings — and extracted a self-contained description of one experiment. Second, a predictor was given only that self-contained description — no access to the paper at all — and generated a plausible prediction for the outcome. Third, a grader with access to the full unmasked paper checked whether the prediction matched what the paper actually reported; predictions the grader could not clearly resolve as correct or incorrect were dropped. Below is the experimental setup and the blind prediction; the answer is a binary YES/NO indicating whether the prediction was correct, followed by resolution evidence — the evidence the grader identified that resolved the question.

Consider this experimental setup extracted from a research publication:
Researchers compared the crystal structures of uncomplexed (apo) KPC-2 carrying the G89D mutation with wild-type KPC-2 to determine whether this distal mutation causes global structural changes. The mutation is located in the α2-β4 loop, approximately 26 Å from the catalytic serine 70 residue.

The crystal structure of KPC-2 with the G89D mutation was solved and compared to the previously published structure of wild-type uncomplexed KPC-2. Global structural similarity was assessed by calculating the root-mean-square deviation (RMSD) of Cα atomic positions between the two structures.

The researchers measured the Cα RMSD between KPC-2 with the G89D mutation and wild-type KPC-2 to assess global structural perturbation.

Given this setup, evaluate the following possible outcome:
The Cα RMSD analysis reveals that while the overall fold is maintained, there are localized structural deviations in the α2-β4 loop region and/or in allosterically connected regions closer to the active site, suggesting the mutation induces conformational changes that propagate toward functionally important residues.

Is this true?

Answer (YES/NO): NO